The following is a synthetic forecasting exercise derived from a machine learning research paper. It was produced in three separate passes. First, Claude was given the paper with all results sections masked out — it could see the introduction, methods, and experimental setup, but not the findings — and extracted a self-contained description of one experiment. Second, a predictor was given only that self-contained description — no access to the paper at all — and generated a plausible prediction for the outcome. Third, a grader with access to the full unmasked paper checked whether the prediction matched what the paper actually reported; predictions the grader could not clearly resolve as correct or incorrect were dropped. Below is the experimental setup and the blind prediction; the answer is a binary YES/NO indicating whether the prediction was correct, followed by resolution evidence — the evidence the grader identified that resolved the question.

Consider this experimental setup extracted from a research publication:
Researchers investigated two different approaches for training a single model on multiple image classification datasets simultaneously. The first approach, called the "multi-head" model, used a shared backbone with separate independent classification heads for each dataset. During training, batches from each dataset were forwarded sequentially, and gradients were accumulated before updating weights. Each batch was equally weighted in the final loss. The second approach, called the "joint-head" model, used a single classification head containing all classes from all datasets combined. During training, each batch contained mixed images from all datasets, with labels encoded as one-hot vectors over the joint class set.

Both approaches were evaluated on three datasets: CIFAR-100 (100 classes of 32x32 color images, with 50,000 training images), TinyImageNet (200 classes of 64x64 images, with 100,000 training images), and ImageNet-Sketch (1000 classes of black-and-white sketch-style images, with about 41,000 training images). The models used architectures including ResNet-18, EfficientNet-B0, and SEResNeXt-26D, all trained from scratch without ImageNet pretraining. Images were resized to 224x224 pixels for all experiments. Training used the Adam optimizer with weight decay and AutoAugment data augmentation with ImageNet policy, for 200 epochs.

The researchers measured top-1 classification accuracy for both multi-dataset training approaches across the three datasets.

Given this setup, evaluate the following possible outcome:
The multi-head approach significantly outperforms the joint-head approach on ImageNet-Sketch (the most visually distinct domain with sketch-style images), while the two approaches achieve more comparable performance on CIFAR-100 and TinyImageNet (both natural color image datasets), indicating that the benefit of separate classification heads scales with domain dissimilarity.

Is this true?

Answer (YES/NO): NO